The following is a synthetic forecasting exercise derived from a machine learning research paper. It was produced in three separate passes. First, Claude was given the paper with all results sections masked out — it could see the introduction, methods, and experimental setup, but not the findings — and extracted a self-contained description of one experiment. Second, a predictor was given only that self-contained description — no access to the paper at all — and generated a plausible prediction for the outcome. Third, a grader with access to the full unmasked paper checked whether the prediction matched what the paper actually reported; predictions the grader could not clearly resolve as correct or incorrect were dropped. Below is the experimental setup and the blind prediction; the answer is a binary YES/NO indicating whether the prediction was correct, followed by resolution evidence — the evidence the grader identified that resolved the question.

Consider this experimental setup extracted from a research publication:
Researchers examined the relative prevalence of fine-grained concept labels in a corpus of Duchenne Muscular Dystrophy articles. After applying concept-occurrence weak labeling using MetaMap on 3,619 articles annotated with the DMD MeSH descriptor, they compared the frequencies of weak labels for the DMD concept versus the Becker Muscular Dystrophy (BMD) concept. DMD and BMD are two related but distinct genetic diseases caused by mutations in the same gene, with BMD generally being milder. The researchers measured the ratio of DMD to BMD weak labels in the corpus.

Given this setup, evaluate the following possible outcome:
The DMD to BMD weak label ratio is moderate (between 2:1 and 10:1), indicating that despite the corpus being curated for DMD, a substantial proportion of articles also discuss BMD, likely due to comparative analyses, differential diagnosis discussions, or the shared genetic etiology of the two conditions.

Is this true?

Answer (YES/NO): YES